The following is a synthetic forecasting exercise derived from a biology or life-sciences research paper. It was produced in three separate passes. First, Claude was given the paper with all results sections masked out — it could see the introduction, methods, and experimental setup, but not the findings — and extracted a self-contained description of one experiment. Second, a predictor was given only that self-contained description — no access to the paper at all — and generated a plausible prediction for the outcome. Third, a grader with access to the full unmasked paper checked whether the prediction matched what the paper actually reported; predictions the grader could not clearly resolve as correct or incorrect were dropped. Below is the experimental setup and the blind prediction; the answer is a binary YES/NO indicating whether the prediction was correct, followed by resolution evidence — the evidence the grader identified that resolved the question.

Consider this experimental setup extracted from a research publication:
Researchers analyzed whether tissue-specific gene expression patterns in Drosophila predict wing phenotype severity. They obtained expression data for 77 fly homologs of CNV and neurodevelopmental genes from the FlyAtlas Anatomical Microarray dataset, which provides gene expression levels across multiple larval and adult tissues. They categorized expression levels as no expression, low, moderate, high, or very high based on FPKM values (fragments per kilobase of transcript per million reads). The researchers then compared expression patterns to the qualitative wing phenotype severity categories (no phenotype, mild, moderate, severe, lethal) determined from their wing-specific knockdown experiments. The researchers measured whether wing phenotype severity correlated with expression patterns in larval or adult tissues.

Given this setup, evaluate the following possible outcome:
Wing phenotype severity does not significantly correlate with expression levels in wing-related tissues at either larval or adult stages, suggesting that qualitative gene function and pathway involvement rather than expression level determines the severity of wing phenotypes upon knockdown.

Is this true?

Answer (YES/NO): YES